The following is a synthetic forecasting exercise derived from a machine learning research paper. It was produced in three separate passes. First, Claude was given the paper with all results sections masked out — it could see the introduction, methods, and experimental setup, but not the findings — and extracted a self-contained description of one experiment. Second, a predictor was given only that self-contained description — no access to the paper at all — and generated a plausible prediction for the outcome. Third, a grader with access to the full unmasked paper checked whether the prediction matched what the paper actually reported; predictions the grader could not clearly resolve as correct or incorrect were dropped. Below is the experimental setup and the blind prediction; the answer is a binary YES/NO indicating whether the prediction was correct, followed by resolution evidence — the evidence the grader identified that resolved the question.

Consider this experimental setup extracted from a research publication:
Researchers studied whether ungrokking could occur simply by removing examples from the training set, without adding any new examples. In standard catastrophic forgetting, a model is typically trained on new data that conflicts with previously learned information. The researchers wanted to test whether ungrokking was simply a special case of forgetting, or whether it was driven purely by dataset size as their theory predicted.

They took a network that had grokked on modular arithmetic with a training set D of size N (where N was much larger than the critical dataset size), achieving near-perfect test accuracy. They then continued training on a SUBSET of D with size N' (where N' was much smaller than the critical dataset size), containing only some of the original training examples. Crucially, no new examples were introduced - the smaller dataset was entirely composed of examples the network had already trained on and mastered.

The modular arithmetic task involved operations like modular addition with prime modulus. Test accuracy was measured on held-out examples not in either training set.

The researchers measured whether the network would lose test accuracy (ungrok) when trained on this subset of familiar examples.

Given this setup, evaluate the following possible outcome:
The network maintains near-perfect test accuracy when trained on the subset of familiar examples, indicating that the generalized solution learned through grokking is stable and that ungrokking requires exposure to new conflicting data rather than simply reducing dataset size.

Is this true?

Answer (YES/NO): NO